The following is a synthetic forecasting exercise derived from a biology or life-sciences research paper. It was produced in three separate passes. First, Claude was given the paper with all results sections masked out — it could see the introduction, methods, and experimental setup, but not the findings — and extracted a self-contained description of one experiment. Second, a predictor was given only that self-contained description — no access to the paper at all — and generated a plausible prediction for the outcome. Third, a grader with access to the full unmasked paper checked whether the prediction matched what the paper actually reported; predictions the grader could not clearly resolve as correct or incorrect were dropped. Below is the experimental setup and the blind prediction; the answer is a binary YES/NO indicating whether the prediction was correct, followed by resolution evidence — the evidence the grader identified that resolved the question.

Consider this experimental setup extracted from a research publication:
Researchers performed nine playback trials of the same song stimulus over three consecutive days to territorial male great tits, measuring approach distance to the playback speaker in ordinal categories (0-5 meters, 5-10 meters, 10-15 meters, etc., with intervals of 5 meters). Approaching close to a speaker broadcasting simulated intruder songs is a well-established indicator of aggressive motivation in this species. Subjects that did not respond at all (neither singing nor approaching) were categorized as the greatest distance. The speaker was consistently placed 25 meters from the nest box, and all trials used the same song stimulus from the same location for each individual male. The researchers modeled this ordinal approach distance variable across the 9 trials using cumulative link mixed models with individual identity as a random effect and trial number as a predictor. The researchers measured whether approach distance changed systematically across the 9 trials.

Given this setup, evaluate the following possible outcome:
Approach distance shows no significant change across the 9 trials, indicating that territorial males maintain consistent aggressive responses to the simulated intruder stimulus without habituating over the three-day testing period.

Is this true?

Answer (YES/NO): NO